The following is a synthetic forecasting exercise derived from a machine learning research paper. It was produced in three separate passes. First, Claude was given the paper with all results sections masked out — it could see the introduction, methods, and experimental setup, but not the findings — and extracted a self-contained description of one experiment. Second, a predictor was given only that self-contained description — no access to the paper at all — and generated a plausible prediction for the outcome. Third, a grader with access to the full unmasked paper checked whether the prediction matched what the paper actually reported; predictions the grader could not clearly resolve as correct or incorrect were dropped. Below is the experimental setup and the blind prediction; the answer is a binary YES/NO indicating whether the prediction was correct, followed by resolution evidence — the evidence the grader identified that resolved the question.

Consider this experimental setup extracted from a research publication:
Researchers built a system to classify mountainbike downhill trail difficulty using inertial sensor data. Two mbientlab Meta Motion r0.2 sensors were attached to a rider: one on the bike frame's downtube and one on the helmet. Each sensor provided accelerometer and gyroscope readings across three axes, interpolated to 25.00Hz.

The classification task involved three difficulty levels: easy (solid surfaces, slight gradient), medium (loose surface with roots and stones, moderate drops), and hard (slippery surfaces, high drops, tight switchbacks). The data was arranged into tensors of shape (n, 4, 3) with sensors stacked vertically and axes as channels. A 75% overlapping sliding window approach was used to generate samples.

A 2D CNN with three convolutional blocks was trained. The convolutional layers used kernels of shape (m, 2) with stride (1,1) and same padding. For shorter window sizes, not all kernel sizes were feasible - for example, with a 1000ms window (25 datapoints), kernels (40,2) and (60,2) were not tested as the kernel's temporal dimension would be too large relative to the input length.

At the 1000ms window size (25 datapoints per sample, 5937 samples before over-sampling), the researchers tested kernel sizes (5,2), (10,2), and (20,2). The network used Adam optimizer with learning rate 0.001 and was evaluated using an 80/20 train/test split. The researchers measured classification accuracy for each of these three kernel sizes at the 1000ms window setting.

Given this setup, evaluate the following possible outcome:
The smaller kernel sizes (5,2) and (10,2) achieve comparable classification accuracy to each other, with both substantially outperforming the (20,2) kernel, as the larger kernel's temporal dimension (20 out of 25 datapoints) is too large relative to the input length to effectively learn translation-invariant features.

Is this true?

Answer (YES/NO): NO